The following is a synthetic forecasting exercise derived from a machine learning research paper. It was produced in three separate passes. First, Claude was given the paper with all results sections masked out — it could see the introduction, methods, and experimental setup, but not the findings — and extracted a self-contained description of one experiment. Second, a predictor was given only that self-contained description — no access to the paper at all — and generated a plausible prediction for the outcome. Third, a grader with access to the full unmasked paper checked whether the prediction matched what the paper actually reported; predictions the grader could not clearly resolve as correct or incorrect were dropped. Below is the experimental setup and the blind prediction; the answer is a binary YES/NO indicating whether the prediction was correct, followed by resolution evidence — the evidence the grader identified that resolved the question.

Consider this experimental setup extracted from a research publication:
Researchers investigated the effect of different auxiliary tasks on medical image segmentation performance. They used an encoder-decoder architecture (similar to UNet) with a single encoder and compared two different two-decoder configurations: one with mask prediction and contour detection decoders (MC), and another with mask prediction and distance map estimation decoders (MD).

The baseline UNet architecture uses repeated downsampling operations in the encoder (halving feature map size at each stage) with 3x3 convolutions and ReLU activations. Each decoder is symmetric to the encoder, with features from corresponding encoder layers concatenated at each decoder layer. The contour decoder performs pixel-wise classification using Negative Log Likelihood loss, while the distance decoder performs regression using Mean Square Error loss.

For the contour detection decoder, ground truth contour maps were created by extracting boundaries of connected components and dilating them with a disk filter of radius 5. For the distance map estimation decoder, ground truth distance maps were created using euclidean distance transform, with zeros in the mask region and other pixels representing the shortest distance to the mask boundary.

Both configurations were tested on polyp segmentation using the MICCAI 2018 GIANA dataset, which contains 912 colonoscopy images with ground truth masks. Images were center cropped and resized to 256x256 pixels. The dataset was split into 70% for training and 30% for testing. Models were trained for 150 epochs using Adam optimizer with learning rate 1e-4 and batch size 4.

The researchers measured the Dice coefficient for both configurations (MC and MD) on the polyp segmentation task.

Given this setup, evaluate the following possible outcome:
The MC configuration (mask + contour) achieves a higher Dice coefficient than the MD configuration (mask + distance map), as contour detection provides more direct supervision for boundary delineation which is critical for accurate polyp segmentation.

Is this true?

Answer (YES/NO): NO